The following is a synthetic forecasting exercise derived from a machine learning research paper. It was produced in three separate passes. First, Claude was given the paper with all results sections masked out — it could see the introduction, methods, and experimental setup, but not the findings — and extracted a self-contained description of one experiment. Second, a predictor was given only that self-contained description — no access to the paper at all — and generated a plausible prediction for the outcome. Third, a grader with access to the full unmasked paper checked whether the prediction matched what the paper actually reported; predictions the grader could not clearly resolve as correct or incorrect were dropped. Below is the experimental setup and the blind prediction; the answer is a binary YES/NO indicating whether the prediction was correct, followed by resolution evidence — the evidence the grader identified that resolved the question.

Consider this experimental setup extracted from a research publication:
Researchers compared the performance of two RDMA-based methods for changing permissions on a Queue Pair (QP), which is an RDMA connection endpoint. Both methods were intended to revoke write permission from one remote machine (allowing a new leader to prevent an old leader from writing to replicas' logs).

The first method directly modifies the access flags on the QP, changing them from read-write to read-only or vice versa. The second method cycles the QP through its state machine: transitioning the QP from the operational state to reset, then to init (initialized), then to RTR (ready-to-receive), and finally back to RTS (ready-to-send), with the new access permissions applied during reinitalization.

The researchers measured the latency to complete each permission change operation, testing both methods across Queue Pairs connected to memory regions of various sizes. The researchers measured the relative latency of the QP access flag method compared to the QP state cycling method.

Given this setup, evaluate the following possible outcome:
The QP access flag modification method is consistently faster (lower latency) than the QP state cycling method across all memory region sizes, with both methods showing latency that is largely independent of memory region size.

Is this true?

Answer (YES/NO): YES